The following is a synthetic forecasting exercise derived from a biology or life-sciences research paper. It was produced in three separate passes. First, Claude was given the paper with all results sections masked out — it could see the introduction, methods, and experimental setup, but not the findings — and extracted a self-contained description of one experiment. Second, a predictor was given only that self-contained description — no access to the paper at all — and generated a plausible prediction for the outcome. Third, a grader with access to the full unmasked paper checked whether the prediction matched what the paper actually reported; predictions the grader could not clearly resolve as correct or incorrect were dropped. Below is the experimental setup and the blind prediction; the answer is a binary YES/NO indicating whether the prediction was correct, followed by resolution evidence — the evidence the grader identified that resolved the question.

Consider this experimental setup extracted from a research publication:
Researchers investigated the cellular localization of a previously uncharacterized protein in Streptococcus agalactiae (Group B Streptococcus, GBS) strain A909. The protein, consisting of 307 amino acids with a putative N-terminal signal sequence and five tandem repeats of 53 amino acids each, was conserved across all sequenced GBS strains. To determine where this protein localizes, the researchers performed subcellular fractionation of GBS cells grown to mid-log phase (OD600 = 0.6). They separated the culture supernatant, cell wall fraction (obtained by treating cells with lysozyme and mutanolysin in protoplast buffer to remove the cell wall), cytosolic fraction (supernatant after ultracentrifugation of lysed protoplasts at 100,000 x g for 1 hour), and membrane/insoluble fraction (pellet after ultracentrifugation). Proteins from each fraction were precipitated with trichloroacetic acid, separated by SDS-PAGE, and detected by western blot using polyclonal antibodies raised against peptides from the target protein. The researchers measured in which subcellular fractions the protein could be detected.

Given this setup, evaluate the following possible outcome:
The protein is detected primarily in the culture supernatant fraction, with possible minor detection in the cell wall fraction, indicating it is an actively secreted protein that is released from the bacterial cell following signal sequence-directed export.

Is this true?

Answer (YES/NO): NO